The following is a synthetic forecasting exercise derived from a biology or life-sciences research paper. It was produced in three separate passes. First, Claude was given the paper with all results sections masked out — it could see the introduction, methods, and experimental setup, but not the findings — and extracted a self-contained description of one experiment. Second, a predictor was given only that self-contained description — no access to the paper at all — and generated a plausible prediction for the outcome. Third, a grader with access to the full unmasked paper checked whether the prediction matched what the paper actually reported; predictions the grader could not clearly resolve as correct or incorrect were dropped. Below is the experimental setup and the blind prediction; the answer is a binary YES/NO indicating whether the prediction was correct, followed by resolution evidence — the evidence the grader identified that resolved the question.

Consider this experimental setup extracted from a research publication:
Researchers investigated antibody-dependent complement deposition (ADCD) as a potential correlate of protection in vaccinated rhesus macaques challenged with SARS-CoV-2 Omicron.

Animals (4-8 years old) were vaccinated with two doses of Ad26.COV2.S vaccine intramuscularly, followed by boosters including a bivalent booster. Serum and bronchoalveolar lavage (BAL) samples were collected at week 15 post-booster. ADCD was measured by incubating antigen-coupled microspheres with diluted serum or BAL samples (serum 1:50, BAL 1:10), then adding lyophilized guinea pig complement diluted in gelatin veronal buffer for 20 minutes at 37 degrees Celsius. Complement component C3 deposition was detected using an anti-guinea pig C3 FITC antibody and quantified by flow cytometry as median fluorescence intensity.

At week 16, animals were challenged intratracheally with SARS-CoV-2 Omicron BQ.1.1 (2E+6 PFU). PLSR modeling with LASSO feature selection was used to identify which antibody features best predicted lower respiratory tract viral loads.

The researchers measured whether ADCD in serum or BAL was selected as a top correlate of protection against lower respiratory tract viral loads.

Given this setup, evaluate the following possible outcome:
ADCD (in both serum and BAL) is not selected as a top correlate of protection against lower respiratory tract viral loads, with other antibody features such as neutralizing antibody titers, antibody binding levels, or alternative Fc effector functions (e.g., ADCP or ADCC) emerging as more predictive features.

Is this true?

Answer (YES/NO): NO